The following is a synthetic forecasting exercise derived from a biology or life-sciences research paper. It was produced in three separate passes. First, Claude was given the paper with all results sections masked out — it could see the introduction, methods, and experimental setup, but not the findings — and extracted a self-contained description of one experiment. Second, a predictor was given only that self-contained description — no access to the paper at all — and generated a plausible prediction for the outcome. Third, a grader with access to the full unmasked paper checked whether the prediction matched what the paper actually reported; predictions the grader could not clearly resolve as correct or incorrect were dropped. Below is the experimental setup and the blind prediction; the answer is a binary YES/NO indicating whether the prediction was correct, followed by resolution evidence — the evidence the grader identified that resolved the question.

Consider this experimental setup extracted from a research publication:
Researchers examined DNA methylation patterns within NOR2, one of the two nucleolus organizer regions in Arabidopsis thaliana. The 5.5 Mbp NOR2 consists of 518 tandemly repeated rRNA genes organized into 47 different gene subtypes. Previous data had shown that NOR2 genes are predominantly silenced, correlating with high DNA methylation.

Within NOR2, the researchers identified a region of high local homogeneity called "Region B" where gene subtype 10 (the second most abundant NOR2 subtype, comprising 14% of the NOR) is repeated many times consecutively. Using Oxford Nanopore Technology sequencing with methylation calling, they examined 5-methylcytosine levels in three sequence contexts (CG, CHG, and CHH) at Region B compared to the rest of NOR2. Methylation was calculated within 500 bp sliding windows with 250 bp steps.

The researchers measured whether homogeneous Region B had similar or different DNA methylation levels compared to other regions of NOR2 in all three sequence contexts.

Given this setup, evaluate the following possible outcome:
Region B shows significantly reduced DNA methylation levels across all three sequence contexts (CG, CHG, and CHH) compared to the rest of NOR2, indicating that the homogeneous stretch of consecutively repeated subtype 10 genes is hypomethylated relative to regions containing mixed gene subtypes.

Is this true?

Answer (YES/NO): YES